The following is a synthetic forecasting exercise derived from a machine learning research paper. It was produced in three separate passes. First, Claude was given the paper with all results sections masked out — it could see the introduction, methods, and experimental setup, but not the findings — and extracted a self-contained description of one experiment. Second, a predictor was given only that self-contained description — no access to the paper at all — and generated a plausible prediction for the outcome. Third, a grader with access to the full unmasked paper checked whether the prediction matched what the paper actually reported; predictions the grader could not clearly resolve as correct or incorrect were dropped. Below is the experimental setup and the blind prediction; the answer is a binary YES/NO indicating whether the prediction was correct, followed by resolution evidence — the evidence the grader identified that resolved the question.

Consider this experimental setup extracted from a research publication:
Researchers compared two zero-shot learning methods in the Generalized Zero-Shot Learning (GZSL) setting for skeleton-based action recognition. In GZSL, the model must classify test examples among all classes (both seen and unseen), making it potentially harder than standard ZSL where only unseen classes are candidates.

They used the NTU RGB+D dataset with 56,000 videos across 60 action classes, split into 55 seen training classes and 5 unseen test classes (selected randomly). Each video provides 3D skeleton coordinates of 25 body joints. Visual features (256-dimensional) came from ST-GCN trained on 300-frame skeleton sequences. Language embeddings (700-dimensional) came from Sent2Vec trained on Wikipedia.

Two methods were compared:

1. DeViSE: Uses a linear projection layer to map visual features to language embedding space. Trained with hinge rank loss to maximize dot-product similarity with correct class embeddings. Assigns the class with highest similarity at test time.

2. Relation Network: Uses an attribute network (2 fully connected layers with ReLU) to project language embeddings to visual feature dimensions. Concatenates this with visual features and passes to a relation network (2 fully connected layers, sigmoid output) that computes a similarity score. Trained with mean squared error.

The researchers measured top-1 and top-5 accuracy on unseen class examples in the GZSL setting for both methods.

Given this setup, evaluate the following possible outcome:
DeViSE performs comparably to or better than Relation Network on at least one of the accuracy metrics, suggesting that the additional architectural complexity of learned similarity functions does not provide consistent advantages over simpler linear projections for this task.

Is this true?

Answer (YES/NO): NO